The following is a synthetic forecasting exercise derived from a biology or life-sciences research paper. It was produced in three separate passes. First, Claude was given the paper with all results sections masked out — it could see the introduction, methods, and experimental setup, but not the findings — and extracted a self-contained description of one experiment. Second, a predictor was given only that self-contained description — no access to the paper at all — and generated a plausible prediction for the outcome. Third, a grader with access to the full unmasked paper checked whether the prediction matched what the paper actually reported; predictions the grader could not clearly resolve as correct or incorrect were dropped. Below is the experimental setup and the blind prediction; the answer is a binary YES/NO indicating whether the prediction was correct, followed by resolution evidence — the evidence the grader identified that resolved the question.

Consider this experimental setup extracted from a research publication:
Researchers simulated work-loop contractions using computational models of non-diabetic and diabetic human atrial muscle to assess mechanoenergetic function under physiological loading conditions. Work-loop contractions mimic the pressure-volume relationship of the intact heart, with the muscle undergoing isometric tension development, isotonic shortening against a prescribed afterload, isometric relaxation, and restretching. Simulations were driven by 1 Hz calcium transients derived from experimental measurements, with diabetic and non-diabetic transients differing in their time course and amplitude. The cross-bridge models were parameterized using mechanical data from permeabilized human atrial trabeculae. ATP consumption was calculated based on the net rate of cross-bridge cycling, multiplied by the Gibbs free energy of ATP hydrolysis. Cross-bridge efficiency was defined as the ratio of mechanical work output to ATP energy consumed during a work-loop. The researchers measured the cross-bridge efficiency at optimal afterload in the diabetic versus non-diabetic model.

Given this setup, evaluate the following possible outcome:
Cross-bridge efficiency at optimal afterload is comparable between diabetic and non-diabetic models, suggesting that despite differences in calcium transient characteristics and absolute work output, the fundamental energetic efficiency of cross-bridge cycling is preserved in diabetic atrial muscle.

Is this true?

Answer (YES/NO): NO